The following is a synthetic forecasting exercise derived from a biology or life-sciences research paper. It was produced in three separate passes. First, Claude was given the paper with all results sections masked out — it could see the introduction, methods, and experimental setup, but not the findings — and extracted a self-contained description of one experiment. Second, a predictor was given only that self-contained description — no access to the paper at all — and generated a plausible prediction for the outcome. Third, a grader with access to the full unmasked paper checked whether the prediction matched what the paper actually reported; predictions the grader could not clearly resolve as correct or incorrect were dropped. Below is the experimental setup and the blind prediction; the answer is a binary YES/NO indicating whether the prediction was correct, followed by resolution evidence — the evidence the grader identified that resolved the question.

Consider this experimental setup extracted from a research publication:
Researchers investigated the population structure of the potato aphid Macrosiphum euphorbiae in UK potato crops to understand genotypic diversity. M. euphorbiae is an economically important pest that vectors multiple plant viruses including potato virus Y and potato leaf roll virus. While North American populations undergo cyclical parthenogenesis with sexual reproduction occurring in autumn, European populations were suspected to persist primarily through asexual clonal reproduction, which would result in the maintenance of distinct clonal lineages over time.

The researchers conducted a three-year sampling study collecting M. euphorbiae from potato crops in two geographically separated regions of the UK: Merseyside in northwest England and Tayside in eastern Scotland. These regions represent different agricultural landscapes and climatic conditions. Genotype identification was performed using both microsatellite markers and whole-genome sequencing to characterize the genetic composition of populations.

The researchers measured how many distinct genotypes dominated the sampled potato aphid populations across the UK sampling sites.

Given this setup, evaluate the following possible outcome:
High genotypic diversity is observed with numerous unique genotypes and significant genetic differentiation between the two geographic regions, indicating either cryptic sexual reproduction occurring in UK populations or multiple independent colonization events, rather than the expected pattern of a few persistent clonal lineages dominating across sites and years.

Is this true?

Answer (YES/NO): NO